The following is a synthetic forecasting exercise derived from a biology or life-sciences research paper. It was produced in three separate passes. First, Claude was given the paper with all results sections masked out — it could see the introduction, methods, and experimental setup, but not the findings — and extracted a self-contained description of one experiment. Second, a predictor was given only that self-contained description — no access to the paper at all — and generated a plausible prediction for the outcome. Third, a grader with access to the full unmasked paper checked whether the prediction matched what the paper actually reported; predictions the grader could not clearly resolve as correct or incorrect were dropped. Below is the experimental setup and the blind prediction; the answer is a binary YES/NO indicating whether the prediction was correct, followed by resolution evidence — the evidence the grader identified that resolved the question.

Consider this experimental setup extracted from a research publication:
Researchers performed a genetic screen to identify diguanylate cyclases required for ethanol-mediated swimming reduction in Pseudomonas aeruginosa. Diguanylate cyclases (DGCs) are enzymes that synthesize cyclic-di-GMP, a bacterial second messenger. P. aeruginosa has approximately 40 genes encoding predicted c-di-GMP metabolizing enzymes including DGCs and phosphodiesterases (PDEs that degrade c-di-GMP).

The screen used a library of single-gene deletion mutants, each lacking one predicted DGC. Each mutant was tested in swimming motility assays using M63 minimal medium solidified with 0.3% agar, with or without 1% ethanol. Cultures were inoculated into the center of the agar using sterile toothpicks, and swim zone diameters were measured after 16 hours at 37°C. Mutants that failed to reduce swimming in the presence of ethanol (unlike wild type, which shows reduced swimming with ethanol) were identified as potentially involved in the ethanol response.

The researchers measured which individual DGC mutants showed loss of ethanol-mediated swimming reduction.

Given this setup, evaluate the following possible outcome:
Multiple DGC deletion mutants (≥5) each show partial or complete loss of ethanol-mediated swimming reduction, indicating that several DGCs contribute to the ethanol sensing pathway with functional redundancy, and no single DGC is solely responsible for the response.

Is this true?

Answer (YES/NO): NO